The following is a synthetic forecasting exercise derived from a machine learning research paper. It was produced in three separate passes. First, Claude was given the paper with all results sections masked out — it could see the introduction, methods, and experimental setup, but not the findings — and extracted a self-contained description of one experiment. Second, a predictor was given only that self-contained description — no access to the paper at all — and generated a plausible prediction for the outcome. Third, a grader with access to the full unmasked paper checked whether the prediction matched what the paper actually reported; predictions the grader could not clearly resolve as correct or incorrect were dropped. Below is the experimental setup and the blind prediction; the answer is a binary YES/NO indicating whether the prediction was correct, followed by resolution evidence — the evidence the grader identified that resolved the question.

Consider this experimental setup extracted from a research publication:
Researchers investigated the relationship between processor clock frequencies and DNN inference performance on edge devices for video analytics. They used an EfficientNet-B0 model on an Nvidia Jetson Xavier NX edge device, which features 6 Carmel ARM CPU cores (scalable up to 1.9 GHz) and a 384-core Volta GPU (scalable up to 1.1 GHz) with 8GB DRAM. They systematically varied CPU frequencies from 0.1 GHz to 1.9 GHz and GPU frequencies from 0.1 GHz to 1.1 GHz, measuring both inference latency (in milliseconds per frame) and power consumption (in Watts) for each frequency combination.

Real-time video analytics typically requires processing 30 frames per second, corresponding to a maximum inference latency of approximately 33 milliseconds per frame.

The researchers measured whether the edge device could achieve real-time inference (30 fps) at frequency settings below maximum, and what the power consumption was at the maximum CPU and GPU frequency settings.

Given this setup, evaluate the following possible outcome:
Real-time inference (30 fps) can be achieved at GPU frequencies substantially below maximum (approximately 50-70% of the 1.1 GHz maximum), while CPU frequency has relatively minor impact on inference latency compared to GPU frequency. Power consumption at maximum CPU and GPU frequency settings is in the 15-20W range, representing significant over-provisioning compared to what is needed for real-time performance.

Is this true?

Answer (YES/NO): NO